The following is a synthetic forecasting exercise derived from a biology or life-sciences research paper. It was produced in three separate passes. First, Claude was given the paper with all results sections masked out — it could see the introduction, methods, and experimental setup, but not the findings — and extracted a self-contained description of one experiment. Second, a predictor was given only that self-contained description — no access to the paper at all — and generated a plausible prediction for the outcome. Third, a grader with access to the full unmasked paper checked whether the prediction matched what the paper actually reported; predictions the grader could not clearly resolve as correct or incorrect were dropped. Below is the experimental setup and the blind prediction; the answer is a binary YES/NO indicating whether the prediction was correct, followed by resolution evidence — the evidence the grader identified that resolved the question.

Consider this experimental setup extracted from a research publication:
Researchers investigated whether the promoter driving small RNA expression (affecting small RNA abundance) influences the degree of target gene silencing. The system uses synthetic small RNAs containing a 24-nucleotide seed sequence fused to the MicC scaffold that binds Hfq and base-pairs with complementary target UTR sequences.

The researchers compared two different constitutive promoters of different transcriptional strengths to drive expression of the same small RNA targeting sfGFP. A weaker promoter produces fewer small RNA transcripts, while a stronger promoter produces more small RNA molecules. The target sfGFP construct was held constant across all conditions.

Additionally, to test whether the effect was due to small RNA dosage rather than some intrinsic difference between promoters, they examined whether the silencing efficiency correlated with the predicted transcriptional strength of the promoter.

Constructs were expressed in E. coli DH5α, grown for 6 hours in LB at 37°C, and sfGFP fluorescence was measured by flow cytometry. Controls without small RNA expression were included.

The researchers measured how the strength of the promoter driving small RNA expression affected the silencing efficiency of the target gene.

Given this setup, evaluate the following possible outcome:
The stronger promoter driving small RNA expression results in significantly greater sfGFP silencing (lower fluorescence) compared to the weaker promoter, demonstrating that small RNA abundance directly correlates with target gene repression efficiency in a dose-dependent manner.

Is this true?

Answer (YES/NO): YES